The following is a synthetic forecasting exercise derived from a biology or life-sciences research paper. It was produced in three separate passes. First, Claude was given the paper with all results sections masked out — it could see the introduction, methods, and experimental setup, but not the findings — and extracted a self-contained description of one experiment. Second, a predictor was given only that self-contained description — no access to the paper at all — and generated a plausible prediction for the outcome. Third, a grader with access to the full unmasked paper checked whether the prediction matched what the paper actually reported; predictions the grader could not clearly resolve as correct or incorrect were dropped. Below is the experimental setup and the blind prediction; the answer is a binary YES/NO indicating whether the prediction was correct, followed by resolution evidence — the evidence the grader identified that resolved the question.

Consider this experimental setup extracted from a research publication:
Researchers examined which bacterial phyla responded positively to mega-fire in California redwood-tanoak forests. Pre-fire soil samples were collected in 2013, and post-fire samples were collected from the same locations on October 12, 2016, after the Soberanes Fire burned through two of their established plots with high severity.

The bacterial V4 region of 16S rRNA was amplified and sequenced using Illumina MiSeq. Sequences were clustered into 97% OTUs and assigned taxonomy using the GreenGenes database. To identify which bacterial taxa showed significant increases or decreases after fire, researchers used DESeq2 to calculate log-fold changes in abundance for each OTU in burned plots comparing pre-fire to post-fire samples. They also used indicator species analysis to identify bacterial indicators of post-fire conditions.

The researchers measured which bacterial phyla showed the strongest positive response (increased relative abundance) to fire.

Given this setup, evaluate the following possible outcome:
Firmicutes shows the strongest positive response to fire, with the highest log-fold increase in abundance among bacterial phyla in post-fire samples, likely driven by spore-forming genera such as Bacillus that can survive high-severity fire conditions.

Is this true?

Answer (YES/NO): YES